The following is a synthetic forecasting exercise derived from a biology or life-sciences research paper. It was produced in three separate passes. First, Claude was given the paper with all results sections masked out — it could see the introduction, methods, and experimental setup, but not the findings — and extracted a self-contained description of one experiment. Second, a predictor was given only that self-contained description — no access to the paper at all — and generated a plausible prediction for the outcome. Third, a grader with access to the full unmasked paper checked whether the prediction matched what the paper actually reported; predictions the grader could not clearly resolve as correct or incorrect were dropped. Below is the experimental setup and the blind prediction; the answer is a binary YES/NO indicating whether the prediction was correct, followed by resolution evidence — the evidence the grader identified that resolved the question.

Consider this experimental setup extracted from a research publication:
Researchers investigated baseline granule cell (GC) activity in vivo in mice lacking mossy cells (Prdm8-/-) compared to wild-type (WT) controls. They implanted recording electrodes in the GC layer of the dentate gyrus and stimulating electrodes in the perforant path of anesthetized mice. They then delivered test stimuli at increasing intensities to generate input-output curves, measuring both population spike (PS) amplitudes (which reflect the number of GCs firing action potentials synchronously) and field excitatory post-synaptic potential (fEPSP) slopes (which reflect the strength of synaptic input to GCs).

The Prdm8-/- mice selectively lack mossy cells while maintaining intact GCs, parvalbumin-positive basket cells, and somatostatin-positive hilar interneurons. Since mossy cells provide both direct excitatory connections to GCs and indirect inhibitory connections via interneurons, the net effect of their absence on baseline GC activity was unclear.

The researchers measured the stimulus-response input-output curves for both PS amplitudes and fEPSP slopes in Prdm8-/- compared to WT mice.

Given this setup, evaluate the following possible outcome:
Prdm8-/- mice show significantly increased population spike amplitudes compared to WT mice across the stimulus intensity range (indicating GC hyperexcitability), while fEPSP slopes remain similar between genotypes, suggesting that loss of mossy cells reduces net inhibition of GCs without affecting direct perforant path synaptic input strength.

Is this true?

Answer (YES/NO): NO